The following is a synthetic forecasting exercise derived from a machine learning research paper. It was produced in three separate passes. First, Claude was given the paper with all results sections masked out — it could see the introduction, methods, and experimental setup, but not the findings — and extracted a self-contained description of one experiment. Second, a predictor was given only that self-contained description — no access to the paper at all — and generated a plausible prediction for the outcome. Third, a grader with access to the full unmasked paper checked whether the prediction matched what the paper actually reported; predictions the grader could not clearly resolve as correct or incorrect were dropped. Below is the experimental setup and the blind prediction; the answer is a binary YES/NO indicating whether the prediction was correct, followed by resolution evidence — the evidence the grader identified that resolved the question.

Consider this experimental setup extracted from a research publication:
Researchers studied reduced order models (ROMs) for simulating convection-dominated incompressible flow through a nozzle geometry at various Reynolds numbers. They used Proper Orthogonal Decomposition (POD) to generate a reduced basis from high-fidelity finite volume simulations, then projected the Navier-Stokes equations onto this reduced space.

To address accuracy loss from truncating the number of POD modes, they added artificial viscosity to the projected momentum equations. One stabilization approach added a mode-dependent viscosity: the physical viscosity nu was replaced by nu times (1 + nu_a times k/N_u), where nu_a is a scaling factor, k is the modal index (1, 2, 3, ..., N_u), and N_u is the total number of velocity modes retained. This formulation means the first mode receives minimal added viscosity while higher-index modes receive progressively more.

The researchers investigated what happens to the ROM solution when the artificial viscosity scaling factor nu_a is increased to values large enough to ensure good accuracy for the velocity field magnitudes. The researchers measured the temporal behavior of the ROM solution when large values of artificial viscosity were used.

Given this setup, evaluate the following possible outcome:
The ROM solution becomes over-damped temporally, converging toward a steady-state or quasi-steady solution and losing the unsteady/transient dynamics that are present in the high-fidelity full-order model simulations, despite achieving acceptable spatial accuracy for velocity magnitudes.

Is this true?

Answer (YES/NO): YES